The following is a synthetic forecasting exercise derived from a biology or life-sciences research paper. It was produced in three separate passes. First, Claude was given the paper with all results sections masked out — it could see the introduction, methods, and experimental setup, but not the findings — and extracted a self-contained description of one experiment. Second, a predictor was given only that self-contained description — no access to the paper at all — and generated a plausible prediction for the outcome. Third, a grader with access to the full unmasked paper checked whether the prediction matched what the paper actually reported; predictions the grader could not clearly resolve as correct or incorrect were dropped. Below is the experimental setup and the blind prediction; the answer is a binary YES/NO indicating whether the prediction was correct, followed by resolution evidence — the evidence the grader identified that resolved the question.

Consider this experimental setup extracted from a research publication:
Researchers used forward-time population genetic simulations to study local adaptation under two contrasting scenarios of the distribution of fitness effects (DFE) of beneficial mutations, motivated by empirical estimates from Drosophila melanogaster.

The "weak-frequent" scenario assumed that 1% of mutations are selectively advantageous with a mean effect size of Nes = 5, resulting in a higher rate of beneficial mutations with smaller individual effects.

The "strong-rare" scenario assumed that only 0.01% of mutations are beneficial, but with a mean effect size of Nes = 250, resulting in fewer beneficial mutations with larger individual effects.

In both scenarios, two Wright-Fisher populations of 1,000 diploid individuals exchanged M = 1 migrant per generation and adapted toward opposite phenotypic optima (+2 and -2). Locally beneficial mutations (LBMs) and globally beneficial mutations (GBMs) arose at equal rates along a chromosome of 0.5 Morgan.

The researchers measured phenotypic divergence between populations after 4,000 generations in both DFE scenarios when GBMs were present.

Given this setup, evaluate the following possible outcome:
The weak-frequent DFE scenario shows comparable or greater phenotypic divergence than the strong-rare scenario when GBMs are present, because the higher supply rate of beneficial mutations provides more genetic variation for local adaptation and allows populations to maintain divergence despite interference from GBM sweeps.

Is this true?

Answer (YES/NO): YES